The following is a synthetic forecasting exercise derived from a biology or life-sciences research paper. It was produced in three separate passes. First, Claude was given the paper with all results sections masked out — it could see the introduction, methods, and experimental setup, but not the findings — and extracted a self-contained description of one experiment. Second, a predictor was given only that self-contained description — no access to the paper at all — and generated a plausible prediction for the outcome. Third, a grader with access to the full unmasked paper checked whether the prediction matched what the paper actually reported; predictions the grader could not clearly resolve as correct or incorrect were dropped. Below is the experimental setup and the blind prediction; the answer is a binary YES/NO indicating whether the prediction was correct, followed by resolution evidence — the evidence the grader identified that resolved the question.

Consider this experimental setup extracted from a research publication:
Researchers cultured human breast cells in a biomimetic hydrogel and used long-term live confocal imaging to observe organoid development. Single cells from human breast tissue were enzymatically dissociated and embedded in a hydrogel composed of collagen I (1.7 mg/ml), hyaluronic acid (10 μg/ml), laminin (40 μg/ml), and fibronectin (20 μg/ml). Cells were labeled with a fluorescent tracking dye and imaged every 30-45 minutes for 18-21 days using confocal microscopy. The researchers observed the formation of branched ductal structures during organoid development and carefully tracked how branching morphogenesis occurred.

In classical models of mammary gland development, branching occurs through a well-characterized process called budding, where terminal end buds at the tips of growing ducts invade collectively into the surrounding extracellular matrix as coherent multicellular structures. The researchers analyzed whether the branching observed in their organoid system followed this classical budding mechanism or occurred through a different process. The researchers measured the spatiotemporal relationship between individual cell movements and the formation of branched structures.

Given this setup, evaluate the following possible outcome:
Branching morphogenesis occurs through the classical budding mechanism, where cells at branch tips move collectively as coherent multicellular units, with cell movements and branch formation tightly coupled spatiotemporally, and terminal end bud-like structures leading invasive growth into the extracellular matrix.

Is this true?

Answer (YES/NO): NO